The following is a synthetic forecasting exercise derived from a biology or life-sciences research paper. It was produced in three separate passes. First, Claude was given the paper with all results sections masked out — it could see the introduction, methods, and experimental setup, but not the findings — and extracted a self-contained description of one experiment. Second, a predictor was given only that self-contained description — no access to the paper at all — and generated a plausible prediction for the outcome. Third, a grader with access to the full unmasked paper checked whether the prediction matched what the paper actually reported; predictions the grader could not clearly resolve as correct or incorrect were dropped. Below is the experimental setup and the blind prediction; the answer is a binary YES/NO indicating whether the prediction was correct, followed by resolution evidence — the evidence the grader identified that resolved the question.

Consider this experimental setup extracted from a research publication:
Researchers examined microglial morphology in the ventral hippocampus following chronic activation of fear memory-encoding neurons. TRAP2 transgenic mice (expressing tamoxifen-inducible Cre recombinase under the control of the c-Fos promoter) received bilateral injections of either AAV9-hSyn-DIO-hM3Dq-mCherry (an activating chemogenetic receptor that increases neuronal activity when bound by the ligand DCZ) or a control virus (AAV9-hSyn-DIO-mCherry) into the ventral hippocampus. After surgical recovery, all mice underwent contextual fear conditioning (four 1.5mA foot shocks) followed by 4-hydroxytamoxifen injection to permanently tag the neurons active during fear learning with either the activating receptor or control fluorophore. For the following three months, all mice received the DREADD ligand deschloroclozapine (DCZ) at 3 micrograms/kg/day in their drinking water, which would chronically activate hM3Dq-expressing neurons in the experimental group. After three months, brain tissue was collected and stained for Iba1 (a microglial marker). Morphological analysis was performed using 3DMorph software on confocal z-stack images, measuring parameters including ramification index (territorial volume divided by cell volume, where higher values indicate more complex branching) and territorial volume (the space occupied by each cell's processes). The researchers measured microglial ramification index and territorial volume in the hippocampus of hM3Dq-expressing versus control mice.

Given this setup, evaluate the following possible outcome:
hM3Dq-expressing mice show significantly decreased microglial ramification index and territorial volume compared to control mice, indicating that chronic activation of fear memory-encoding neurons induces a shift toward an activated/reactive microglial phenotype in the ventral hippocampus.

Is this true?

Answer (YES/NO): NO